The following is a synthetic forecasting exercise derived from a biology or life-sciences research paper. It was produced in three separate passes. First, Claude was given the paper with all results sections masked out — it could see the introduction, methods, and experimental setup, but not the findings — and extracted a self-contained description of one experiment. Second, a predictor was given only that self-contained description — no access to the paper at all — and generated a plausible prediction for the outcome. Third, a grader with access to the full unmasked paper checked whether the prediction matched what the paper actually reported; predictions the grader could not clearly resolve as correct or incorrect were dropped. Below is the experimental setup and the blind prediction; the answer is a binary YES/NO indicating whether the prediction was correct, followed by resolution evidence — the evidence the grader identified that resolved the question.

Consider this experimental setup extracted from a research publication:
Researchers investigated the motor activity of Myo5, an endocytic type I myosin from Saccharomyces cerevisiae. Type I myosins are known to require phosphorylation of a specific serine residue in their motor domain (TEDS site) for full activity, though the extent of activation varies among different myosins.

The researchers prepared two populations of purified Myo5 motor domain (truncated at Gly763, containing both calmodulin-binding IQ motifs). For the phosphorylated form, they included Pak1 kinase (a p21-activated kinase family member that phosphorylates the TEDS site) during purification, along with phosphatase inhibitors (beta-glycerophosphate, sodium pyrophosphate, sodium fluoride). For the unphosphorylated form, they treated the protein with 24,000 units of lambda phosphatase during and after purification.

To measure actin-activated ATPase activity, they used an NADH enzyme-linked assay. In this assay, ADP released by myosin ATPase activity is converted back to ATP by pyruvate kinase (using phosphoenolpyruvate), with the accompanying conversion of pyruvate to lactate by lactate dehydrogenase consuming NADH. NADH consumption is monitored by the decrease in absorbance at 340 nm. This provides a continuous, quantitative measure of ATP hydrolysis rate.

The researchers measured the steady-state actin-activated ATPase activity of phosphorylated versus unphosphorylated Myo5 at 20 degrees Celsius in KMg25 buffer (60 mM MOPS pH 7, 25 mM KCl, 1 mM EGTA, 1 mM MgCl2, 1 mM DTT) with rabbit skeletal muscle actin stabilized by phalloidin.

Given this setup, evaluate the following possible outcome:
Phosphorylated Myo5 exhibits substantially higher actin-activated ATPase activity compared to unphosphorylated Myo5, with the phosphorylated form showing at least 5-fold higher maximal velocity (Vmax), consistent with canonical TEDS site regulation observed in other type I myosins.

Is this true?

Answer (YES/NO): YES